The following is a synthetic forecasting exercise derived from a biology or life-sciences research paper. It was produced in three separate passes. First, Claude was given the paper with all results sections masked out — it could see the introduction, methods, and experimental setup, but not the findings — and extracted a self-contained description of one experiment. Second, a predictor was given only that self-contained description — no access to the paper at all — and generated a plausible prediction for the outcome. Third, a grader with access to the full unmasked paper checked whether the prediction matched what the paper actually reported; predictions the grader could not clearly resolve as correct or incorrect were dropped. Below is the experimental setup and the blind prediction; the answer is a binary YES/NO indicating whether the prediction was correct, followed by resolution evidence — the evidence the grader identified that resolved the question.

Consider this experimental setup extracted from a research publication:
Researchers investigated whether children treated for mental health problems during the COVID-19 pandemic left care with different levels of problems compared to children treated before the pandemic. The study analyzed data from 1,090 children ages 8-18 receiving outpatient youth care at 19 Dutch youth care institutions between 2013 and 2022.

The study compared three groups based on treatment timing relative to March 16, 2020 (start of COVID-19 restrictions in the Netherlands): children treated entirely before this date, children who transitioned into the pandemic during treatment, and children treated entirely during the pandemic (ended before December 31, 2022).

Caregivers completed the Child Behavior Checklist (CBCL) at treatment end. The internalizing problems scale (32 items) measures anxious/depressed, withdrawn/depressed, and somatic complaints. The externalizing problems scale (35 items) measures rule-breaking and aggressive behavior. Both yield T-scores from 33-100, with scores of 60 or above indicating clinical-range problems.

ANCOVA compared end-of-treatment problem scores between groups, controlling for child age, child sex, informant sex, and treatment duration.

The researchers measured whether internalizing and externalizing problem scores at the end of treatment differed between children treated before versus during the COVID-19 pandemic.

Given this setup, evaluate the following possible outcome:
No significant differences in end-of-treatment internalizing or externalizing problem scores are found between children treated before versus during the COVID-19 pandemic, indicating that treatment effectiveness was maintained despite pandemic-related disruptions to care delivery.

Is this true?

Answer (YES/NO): NO